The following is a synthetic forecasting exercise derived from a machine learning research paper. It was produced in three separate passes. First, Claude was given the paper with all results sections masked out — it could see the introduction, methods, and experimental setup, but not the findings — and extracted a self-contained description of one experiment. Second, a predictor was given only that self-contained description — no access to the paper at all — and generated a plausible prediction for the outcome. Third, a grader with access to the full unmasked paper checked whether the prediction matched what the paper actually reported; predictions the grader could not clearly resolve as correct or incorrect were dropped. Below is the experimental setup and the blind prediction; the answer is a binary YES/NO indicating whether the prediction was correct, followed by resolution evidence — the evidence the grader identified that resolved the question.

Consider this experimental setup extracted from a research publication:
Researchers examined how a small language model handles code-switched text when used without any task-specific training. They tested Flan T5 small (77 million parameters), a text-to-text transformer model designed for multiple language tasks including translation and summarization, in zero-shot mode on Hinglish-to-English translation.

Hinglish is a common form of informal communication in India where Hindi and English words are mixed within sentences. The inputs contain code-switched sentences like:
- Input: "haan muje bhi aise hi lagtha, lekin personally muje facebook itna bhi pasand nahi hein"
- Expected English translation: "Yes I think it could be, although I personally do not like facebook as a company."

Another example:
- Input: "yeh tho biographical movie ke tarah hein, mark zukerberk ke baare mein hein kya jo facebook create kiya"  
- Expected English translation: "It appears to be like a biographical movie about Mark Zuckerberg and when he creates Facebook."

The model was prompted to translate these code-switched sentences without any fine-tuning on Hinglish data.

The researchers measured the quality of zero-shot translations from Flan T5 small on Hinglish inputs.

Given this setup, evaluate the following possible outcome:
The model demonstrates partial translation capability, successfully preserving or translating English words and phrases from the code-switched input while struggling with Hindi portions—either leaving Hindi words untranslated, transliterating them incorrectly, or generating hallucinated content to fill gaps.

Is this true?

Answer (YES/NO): YES